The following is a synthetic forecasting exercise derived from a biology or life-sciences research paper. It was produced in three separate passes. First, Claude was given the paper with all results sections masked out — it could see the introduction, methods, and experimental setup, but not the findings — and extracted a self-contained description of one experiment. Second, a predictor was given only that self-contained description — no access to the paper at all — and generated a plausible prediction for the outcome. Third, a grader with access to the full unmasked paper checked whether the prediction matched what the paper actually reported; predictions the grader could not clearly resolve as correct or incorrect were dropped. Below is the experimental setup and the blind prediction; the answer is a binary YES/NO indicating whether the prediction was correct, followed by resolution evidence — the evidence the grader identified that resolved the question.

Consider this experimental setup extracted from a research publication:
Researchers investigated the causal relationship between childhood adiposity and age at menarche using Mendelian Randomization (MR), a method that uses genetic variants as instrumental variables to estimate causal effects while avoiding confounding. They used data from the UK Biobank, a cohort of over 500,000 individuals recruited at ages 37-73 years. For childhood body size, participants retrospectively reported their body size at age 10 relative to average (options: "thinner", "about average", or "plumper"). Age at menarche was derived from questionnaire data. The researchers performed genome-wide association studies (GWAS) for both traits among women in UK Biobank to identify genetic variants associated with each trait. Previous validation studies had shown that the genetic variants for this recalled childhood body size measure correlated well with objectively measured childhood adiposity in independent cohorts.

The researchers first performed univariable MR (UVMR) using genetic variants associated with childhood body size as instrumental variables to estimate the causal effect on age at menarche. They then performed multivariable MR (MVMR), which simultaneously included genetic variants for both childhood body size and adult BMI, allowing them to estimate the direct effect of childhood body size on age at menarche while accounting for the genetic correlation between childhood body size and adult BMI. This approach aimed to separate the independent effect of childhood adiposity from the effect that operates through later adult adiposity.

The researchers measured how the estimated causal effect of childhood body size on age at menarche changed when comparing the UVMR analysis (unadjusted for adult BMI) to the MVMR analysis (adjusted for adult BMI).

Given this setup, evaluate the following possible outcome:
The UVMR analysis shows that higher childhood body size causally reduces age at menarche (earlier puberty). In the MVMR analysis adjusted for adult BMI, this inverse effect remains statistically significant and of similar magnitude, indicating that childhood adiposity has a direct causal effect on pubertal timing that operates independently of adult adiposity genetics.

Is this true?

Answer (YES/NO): YES